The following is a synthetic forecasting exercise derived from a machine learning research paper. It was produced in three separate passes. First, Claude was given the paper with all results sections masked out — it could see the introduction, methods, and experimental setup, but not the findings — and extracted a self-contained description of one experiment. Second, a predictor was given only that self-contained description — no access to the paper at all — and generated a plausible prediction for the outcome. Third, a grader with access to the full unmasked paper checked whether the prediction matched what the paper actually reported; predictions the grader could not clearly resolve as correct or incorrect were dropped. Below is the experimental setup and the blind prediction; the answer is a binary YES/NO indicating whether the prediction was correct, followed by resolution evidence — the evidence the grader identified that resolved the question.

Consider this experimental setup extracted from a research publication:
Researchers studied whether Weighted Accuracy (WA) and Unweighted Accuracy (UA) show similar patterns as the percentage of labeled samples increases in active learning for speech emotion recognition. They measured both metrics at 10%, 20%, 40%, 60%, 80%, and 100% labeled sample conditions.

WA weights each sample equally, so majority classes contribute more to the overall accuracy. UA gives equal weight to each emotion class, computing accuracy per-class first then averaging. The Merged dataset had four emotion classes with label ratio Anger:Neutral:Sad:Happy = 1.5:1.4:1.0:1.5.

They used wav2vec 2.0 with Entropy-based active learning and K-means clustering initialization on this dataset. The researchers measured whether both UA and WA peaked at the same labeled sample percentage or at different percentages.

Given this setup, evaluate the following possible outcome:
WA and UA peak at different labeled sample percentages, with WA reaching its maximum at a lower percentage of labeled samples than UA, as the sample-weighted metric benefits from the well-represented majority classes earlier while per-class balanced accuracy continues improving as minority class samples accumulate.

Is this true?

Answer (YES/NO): NO